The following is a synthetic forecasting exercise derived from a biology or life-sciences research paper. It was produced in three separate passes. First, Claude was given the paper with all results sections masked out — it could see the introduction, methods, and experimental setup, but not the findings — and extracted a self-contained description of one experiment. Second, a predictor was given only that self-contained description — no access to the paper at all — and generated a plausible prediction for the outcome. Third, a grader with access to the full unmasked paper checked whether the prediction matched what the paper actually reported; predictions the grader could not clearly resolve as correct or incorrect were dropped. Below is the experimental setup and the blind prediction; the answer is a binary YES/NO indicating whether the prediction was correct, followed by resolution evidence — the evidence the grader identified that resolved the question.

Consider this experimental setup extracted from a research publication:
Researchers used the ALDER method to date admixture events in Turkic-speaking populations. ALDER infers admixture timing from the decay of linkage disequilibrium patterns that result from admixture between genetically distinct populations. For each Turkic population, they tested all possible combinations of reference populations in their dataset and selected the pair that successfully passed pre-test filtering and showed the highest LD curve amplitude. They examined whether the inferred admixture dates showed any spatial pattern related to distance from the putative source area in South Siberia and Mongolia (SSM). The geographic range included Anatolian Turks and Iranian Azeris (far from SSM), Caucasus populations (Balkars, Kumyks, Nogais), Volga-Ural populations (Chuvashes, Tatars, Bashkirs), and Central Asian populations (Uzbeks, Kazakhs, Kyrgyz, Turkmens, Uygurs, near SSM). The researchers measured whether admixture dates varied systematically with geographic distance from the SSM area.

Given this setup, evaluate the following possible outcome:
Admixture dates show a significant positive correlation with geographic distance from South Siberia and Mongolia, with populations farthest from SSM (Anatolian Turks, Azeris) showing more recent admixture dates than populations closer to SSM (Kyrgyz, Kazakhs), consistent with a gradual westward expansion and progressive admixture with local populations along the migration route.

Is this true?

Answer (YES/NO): NO